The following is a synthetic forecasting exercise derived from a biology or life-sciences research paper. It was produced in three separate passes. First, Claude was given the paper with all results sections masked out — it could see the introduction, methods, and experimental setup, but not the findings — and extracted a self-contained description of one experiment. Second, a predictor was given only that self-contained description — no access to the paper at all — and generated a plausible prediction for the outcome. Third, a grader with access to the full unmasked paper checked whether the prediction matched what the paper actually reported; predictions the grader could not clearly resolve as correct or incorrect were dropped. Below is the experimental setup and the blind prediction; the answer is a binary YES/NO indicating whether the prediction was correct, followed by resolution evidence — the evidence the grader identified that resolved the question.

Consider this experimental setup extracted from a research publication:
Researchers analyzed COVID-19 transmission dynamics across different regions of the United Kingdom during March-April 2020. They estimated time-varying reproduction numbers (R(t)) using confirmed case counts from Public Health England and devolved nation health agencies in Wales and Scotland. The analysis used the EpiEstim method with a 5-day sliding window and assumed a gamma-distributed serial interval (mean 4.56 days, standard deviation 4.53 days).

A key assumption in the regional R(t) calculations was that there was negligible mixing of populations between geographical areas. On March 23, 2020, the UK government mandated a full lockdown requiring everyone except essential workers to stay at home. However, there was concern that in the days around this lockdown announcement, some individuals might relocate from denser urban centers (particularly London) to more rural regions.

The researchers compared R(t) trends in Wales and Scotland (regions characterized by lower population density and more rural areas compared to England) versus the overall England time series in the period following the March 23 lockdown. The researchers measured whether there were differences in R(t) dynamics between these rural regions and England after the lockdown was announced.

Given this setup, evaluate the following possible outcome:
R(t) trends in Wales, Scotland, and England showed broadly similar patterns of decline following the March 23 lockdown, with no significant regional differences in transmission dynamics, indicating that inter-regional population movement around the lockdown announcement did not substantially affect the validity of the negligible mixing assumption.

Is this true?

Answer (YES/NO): NO